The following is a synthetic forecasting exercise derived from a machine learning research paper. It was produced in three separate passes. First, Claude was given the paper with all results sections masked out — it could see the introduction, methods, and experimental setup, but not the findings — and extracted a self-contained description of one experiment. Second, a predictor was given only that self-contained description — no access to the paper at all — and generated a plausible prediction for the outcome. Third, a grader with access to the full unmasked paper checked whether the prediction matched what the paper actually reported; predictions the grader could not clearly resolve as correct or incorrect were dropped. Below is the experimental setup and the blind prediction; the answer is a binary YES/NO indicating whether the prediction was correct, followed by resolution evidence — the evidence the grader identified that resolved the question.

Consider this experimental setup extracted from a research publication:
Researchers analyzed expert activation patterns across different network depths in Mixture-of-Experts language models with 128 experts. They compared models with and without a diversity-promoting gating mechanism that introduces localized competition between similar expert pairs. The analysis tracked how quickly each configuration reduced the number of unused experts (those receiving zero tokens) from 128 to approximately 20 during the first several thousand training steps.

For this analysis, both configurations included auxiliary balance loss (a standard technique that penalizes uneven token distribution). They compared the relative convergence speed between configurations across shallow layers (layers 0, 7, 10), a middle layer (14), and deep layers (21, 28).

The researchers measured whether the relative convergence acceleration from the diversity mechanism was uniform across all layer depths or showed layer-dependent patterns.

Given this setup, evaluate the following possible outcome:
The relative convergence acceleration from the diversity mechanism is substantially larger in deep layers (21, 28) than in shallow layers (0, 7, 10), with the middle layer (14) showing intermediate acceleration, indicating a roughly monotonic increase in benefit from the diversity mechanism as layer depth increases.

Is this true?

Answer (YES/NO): NO